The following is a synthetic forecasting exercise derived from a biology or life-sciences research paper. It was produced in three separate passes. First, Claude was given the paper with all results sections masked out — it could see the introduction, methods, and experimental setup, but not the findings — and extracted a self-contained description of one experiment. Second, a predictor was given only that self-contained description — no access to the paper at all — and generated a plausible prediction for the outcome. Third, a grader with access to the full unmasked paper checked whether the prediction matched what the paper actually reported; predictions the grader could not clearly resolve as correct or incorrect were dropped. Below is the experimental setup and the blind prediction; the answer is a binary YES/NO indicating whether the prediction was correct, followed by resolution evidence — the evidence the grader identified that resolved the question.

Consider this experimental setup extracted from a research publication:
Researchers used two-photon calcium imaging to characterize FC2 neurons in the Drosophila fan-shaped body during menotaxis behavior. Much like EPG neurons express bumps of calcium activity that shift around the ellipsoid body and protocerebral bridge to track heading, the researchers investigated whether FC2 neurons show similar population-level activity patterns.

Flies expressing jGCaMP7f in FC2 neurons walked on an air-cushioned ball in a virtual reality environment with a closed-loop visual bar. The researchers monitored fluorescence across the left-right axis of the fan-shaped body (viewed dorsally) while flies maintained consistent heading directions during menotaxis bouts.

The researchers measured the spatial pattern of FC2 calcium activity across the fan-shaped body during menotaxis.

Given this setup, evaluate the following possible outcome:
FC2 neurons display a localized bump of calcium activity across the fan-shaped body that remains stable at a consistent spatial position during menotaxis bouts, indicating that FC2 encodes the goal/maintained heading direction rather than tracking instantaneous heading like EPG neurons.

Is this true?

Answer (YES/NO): YES